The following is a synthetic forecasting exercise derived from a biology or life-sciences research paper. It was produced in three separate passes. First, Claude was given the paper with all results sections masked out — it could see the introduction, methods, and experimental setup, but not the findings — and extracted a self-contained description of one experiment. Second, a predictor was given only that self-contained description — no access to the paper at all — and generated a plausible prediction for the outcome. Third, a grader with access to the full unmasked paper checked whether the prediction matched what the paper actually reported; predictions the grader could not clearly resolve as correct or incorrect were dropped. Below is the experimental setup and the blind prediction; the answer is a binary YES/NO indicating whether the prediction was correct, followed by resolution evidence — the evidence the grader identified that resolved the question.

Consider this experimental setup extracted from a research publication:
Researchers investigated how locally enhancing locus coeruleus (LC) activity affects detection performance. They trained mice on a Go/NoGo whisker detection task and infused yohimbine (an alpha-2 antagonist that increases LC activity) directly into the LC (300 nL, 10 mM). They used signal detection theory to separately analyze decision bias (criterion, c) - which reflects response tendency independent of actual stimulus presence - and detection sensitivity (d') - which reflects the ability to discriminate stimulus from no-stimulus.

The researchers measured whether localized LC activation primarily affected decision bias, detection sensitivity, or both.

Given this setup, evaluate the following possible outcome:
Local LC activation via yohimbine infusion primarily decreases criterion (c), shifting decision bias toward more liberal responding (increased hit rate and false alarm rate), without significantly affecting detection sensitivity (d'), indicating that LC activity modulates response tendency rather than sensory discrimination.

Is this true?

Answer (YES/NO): NO